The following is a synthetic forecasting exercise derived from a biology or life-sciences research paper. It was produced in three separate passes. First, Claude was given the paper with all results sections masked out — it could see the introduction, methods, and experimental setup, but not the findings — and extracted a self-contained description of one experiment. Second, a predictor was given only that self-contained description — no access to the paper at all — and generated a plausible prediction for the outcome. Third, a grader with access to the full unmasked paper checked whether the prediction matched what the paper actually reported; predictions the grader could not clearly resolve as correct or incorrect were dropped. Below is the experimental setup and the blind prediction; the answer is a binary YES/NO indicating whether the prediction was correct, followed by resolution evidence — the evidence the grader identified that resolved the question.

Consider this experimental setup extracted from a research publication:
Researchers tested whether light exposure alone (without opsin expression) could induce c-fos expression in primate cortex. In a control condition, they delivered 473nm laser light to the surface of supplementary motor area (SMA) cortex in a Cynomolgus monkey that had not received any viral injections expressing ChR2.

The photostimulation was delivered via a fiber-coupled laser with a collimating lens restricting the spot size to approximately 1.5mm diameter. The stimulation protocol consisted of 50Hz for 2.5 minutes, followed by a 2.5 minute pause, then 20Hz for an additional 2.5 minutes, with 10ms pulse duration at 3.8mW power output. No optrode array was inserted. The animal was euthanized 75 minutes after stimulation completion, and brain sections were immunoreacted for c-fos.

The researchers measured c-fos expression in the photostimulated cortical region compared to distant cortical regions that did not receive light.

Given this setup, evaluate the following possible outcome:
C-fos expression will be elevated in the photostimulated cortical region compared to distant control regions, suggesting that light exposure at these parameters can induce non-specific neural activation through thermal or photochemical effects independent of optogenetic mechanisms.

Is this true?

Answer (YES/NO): NO